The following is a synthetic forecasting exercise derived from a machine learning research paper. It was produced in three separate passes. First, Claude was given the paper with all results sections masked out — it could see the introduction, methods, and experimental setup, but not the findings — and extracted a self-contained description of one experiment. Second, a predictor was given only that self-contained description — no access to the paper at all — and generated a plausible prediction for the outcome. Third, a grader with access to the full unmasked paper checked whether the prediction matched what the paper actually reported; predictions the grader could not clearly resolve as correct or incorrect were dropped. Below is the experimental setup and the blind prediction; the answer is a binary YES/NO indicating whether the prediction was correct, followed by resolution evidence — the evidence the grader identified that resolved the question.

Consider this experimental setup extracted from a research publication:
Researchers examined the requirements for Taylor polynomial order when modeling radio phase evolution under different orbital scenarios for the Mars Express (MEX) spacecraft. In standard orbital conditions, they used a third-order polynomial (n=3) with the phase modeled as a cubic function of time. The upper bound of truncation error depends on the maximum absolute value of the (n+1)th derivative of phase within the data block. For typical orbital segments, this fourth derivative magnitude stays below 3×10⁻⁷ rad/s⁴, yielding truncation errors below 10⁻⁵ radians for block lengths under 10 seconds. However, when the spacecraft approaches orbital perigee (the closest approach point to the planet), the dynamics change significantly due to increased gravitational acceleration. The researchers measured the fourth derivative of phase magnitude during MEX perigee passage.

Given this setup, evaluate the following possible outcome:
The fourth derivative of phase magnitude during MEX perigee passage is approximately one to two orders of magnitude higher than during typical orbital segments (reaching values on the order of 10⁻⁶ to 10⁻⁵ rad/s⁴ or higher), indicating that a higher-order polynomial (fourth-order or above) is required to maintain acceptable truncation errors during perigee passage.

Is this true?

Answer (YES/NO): NO